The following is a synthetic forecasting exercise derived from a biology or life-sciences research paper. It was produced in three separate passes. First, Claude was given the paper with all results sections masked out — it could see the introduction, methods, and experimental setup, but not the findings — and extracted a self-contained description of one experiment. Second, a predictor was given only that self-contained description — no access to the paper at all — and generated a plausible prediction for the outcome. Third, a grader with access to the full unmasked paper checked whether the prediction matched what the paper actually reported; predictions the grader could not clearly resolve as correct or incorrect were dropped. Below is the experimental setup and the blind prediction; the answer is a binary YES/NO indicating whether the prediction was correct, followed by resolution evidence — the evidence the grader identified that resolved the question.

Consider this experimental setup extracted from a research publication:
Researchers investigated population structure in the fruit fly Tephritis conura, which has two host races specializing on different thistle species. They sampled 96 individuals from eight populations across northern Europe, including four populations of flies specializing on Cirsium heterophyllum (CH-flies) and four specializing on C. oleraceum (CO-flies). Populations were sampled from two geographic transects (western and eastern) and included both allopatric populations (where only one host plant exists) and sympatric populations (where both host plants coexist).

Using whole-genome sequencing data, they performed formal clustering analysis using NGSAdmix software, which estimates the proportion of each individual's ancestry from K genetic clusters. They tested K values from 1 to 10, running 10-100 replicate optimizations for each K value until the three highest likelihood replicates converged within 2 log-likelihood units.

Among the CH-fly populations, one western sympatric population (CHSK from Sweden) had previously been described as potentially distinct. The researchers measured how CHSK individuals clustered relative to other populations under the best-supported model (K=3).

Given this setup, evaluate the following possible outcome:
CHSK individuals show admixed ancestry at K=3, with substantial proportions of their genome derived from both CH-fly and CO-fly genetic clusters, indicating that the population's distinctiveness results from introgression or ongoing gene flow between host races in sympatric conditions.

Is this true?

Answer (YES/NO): NO